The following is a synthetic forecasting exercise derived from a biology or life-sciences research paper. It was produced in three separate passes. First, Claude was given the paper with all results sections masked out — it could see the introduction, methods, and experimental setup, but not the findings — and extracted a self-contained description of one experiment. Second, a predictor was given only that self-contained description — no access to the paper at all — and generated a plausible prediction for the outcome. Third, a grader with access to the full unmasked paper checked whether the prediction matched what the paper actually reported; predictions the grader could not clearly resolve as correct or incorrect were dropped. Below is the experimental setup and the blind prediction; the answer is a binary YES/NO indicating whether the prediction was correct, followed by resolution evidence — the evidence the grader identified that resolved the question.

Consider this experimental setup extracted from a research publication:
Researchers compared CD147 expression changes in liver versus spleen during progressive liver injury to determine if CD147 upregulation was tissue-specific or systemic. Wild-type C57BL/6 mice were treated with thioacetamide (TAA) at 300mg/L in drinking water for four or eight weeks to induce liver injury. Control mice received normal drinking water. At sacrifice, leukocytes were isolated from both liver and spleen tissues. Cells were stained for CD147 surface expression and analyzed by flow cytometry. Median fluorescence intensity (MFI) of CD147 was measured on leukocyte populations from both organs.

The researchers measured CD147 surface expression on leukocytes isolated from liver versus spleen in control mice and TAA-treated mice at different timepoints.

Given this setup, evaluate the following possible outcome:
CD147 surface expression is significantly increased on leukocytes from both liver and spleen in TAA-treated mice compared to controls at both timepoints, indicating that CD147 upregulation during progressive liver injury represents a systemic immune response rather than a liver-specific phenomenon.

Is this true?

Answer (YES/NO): NO